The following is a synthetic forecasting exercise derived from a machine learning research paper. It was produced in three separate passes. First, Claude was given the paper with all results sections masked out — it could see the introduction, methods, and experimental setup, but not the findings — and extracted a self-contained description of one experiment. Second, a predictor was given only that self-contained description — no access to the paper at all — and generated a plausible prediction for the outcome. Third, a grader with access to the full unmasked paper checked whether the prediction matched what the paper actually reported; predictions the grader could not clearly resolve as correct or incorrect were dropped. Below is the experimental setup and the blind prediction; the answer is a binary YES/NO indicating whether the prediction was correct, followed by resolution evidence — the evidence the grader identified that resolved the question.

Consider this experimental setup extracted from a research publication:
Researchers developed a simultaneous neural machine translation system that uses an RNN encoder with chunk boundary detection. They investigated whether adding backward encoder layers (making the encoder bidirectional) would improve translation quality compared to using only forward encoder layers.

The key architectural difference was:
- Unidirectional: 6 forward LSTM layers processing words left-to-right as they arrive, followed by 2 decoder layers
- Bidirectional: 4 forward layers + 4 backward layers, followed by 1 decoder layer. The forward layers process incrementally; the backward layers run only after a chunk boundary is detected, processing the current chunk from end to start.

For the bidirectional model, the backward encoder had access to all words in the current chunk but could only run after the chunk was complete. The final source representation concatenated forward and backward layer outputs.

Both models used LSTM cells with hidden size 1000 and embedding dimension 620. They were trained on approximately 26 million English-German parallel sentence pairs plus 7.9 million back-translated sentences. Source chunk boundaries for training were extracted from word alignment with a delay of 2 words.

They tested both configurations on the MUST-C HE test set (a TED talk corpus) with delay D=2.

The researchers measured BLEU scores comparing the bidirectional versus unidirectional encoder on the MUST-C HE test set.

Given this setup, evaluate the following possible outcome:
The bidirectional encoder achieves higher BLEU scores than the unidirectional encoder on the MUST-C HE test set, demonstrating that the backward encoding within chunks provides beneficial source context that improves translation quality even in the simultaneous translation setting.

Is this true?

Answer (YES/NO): NO